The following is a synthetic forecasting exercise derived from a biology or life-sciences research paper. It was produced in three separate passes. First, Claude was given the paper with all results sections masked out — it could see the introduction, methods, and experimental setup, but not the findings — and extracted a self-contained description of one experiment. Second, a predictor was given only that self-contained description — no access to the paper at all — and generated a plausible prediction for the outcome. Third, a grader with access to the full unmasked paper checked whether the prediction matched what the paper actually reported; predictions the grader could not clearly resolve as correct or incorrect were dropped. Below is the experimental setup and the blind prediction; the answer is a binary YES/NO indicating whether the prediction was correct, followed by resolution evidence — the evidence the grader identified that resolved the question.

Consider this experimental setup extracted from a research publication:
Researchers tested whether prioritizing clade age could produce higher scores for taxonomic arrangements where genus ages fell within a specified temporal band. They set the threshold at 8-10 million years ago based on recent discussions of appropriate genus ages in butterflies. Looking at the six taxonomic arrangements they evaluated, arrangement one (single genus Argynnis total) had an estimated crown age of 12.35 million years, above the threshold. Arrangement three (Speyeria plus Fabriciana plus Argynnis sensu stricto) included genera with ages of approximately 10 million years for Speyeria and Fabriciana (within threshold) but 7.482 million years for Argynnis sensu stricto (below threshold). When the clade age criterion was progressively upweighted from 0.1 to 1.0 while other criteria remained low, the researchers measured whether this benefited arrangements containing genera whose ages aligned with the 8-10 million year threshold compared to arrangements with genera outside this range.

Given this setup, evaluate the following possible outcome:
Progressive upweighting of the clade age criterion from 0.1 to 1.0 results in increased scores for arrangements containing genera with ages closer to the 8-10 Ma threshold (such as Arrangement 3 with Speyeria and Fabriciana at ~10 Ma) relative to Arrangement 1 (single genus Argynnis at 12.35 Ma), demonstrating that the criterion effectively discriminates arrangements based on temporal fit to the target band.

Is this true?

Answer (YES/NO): NO